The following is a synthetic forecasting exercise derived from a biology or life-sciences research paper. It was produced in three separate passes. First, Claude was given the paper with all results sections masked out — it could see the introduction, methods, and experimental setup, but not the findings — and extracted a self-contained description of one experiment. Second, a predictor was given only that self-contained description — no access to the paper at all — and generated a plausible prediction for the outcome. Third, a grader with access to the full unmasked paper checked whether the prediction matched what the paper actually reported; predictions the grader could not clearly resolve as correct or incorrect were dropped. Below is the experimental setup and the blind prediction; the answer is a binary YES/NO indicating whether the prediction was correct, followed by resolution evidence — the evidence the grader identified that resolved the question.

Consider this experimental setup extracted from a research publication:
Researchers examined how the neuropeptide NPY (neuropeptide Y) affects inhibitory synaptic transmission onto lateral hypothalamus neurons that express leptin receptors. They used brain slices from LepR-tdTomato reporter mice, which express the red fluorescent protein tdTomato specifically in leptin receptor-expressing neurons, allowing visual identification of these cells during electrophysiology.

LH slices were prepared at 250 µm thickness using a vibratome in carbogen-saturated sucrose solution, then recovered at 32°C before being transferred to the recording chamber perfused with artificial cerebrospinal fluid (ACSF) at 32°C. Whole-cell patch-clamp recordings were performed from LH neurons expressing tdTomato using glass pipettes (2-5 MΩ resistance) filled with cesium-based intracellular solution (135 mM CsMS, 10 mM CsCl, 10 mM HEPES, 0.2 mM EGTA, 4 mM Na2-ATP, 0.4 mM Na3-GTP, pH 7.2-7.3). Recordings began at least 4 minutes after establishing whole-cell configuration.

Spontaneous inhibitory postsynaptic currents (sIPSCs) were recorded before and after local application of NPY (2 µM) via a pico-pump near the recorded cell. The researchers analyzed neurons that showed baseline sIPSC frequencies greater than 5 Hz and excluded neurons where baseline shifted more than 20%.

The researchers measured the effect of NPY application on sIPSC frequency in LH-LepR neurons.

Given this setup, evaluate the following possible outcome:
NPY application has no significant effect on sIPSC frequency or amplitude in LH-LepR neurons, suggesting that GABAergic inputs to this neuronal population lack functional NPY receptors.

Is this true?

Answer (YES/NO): NO